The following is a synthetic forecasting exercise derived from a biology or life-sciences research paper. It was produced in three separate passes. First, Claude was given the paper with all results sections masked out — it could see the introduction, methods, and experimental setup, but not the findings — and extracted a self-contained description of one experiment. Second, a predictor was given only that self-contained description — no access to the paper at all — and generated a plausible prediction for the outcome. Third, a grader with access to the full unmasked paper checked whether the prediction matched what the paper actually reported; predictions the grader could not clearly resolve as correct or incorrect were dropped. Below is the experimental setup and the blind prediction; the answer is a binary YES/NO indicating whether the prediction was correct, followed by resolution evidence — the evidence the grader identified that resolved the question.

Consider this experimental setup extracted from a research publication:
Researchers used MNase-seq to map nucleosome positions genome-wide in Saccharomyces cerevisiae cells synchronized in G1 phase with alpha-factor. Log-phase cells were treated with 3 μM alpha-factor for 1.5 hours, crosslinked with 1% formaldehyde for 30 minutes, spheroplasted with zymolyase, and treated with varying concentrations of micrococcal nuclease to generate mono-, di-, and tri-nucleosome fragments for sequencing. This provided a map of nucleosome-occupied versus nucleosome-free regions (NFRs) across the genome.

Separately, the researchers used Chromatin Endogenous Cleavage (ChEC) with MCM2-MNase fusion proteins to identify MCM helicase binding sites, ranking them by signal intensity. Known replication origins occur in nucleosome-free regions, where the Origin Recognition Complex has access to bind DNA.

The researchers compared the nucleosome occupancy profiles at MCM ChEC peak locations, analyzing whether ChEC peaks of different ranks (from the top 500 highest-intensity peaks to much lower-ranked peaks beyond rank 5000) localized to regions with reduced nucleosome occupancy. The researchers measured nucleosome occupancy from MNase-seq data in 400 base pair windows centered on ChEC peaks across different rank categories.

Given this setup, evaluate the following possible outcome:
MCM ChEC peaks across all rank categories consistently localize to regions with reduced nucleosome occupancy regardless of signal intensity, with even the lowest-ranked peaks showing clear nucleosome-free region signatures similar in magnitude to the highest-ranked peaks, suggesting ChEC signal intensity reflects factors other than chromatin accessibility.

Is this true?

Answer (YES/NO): NO